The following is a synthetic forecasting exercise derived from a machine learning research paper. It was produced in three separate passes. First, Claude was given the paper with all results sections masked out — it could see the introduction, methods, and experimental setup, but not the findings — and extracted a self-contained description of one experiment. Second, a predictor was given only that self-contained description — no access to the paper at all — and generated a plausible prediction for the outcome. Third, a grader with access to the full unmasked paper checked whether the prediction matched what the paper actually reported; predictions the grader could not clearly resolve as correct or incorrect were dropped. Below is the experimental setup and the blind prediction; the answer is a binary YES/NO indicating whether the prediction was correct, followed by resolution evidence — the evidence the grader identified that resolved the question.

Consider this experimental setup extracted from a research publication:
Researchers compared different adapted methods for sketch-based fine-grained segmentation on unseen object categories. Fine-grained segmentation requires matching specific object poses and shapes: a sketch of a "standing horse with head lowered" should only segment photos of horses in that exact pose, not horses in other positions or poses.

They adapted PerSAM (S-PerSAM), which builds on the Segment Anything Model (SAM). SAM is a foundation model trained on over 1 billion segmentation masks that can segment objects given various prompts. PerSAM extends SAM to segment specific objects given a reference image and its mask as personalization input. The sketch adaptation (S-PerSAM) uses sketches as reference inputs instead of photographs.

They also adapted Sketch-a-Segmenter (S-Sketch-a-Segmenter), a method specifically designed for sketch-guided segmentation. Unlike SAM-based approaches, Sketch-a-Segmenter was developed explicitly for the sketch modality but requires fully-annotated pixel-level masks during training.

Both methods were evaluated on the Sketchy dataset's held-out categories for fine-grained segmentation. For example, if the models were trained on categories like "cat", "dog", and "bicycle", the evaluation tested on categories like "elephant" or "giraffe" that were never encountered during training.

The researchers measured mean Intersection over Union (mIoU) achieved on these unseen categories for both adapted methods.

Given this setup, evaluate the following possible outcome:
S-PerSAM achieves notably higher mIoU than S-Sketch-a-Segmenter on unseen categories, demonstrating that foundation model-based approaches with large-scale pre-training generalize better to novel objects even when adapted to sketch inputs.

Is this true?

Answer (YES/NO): NO